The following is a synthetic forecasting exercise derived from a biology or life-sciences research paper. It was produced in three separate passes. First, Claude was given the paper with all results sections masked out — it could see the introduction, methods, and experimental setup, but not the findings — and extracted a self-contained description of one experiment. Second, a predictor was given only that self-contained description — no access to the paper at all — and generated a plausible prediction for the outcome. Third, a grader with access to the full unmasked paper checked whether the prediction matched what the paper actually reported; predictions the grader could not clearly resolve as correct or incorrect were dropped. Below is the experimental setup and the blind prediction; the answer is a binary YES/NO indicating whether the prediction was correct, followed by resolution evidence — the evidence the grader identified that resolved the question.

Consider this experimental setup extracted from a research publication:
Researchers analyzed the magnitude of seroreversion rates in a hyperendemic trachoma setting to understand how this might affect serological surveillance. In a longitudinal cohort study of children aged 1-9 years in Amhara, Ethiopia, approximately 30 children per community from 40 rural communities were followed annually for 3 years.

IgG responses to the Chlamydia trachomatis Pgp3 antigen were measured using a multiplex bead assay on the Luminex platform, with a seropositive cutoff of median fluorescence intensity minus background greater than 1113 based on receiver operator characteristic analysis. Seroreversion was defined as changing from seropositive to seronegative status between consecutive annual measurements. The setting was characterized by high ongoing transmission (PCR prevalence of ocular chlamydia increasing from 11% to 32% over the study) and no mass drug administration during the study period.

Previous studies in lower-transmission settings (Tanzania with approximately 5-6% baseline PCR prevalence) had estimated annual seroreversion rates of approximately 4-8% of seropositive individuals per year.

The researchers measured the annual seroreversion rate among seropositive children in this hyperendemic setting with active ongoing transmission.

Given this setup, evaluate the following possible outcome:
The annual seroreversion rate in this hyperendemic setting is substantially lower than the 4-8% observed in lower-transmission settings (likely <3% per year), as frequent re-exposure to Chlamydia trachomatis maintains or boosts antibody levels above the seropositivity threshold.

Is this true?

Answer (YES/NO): YES